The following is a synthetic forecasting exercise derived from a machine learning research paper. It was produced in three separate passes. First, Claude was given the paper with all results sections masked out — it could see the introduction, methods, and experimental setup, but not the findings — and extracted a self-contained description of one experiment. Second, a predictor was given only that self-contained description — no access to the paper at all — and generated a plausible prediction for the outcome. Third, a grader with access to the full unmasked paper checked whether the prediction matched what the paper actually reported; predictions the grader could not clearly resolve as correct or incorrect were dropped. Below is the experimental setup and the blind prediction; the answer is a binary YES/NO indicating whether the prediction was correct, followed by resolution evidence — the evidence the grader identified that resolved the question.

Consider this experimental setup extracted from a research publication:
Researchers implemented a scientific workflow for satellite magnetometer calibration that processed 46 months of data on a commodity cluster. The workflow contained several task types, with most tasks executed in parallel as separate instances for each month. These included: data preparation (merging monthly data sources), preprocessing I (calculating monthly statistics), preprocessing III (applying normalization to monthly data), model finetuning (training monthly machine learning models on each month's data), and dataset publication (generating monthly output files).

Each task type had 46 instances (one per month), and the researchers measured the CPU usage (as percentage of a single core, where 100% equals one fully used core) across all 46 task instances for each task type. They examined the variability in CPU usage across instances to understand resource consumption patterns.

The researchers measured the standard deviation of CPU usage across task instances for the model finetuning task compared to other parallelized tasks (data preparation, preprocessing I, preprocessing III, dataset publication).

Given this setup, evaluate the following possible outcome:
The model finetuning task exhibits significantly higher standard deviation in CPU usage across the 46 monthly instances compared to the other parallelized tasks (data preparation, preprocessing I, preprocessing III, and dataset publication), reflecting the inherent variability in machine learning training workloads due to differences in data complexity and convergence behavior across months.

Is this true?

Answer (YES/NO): YES